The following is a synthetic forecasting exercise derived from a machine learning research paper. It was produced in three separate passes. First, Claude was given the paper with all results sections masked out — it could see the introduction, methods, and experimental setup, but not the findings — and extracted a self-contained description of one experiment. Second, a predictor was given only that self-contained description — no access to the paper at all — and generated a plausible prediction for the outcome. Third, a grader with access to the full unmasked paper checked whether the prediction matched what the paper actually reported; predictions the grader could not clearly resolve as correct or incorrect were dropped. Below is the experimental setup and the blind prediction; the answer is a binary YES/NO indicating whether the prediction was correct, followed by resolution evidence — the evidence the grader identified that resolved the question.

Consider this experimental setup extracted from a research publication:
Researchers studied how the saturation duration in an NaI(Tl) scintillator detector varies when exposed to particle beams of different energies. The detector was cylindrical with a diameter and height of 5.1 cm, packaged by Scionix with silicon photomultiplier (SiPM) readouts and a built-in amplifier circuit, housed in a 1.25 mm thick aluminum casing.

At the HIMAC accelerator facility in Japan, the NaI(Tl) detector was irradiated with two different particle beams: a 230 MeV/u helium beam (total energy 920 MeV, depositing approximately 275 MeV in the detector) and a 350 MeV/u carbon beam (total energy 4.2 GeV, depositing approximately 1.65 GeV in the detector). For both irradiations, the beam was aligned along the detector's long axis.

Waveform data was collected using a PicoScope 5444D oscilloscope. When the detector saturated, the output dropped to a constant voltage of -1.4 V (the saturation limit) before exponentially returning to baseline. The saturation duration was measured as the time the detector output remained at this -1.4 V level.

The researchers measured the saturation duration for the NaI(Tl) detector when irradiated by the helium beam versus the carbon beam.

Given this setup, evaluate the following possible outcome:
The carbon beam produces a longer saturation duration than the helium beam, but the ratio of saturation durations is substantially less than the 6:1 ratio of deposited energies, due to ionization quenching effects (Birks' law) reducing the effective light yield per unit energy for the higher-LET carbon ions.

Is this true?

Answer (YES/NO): YES